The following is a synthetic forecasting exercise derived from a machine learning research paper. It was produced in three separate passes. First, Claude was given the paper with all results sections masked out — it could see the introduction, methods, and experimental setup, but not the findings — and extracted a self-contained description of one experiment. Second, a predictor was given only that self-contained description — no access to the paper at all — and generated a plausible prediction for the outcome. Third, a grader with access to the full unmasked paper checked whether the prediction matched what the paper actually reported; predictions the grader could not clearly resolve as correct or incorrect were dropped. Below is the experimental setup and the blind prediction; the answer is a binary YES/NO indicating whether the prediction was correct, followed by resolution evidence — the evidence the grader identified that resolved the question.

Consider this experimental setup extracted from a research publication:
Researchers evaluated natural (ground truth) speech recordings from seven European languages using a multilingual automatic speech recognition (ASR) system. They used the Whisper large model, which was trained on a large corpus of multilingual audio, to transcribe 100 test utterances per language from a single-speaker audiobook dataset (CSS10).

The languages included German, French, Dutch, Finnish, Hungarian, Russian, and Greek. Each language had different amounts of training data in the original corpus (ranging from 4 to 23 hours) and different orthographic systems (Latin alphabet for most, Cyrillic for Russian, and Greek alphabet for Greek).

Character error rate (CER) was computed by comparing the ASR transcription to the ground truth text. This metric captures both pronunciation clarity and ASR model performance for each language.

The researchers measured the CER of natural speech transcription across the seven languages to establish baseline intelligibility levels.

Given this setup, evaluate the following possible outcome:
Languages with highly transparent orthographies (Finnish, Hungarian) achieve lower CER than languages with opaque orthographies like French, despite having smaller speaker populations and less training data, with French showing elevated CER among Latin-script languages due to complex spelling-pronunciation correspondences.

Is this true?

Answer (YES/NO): NO